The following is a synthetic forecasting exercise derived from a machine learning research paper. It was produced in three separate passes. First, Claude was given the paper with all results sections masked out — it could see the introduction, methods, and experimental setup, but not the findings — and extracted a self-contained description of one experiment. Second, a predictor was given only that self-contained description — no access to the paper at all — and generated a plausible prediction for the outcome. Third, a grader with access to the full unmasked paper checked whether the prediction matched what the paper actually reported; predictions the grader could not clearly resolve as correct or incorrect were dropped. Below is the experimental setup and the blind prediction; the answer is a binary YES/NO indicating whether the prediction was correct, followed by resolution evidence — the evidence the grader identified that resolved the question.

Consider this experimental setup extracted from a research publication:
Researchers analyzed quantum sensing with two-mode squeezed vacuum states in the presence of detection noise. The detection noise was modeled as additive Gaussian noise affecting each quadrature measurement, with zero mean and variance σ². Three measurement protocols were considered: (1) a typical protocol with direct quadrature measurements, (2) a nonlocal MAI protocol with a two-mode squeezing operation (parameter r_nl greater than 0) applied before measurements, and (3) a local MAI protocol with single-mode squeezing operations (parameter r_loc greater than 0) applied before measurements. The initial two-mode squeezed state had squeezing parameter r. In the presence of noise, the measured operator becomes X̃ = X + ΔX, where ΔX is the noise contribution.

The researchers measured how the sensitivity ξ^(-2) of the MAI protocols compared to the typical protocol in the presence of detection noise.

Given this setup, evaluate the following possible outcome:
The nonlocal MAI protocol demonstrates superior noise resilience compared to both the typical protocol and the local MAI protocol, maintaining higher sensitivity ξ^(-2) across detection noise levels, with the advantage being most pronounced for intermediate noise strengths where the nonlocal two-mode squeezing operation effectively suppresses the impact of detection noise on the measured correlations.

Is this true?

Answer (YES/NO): NO